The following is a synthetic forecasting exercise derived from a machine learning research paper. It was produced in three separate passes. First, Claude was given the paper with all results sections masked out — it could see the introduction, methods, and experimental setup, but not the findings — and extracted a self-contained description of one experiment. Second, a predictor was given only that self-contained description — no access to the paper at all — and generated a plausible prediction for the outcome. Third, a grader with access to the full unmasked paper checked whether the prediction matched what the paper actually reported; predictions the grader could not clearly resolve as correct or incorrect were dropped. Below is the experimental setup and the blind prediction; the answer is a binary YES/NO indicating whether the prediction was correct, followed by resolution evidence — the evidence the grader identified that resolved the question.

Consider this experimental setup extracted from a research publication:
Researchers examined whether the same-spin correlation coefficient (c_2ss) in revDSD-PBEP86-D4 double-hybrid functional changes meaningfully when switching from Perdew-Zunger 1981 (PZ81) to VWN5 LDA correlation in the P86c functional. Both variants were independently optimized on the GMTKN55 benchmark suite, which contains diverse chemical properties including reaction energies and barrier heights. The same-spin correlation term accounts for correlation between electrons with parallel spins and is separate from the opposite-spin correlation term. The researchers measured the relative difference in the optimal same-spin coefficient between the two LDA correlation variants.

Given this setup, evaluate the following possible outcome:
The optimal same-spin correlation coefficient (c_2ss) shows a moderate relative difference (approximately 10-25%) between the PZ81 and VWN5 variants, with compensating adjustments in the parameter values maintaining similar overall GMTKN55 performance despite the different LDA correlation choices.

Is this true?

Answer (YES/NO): YES